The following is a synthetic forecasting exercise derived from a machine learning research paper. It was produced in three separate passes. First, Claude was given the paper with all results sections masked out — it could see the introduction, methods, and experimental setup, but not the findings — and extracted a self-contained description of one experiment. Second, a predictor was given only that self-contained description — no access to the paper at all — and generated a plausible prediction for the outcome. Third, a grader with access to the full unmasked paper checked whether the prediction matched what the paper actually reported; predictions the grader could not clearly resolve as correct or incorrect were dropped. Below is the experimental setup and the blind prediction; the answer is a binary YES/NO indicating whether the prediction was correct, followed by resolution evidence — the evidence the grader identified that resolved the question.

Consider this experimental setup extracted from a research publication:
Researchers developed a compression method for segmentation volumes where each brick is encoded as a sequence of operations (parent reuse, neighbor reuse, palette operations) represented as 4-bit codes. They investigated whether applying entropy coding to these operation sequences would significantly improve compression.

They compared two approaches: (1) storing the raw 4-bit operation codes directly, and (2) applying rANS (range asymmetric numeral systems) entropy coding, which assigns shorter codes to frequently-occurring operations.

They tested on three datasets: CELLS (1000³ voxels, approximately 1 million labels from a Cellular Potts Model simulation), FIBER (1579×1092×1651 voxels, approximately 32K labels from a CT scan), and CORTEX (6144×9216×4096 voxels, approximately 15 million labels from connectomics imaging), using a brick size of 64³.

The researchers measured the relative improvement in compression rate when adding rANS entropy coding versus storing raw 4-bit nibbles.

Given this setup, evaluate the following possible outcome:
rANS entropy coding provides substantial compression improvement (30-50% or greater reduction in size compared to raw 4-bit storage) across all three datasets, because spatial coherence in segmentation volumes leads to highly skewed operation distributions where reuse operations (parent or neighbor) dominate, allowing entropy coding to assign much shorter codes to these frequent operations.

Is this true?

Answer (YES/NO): YES